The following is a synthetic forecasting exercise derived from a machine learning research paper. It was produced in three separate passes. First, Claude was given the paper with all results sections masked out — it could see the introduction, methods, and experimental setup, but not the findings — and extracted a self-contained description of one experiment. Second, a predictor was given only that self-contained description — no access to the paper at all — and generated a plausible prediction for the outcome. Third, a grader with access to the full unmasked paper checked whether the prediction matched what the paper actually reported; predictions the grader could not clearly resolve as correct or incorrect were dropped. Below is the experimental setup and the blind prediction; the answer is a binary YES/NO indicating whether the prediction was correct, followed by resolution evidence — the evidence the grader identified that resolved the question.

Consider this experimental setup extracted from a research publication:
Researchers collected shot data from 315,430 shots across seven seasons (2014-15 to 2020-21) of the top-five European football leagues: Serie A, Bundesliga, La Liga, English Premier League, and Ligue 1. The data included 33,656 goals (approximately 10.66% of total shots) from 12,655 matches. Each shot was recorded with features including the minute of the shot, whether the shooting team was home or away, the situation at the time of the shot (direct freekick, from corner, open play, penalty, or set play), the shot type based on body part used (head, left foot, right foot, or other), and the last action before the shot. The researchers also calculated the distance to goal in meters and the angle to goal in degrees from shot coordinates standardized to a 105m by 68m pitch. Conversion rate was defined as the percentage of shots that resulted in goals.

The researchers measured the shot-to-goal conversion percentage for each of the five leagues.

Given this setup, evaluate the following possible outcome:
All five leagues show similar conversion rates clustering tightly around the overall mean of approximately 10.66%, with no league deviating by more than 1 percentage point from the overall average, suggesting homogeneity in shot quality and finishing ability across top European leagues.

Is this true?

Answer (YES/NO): YES